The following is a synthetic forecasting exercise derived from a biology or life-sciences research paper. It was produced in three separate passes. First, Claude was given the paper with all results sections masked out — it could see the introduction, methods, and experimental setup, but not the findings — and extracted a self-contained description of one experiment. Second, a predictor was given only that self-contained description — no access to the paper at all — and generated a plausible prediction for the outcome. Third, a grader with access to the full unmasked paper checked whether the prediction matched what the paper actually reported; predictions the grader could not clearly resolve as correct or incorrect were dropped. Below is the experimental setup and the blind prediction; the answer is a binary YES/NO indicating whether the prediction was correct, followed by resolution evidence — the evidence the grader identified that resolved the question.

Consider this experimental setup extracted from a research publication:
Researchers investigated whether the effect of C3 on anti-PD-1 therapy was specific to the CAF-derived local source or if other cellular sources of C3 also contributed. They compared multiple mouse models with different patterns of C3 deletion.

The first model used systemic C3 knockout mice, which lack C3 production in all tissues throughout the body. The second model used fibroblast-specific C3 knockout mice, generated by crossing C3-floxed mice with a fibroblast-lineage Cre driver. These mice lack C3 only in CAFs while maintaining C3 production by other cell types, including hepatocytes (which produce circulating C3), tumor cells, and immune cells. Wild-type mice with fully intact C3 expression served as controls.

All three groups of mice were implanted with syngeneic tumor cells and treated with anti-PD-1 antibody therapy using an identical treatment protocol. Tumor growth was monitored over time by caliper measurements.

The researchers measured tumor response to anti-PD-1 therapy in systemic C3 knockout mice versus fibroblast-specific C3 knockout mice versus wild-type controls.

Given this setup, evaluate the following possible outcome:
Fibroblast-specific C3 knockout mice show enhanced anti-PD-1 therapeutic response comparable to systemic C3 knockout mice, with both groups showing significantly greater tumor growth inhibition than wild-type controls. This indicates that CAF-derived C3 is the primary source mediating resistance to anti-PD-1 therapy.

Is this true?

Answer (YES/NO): NO